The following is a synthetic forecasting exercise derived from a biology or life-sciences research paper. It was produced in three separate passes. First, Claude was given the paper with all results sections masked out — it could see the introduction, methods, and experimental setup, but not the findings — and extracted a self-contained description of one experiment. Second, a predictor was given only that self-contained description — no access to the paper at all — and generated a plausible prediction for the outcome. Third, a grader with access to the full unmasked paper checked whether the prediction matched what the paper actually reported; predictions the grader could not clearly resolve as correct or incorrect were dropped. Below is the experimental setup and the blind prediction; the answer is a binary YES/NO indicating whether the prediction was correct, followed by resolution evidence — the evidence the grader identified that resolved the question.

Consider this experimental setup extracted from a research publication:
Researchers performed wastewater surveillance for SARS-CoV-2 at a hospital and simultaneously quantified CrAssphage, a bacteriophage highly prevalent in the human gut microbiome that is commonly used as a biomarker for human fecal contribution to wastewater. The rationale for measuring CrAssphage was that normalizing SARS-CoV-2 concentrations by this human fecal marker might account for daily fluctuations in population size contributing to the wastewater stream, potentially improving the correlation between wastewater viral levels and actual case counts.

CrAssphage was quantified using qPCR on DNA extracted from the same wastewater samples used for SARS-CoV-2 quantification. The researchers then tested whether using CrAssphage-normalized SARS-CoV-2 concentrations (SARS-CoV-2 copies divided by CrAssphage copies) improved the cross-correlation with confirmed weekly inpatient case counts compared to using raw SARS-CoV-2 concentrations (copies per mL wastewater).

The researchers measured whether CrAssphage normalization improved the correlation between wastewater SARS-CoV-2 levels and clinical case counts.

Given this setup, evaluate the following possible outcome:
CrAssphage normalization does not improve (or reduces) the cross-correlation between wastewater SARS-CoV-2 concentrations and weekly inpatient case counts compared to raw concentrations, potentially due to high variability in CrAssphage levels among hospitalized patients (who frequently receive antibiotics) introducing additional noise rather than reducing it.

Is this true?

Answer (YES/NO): YES